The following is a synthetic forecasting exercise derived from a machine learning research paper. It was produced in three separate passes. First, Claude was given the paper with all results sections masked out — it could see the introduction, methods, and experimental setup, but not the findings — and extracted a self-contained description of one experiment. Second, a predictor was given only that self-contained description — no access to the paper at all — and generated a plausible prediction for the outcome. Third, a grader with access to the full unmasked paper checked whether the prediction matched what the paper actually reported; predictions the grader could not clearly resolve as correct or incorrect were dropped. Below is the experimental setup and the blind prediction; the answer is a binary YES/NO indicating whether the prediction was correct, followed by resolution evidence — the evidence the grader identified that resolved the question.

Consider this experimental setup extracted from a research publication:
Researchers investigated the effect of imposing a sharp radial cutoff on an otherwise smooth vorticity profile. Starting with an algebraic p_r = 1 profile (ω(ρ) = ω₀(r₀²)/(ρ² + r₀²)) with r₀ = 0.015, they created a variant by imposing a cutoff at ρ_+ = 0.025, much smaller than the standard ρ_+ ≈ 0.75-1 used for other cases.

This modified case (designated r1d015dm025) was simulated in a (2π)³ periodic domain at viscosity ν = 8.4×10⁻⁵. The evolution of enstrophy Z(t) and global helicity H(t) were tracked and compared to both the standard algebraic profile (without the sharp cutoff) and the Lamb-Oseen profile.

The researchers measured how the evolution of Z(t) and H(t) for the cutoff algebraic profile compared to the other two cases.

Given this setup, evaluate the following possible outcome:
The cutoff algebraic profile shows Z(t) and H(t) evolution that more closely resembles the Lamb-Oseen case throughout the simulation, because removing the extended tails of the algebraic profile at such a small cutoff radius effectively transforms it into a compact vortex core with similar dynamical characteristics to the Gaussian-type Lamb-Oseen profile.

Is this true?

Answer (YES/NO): YES